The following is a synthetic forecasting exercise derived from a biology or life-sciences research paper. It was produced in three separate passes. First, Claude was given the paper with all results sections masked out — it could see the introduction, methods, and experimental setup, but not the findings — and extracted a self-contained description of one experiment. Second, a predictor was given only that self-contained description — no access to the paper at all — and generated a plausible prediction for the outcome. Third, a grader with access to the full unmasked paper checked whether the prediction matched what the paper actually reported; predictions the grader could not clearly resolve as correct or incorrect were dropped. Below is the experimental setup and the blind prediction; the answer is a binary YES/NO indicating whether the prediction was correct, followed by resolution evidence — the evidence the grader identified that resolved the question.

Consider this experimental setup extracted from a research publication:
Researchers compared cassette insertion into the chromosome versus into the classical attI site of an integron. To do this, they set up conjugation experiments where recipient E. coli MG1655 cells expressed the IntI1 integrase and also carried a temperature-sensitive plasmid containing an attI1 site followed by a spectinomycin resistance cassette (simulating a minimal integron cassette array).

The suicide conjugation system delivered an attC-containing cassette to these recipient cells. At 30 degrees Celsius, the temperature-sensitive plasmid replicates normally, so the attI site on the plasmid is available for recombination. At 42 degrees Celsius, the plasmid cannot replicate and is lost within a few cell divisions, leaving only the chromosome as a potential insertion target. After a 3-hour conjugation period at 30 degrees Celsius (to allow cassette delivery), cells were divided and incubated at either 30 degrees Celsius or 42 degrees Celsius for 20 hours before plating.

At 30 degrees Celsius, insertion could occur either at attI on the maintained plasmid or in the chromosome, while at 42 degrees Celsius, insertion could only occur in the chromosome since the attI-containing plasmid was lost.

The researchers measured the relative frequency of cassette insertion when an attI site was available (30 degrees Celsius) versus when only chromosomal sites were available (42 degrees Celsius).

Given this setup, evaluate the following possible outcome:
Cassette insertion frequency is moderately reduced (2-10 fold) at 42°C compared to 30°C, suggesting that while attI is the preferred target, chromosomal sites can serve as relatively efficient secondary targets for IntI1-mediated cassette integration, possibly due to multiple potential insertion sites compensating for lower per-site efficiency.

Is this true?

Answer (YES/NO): YES